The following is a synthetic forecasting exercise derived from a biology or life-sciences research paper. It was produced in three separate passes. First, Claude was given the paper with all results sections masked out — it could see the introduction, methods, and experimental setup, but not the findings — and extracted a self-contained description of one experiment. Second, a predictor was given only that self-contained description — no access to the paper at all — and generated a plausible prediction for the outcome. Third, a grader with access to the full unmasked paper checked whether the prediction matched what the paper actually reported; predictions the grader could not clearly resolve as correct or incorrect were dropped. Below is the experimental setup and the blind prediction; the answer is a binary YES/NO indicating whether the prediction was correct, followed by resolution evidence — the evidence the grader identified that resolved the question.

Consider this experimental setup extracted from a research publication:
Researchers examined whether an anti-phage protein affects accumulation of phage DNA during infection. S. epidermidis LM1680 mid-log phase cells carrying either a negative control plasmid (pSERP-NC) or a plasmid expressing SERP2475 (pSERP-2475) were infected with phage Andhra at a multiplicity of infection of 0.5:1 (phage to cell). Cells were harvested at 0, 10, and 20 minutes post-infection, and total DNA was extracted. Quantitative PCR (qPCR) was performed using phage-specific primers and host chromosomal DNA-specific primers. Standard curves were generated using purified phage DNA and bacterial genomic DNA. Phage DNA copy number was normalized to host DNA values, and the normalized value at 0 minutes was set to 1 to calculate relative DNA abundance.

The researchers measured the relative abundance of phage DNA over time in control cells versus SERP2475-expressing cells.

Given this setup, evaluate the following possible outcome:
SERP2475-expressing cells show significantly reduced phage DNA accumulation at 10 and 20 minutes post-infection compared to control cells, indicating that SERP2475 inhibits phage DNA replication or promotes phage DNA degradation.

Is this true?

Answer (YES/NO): NO